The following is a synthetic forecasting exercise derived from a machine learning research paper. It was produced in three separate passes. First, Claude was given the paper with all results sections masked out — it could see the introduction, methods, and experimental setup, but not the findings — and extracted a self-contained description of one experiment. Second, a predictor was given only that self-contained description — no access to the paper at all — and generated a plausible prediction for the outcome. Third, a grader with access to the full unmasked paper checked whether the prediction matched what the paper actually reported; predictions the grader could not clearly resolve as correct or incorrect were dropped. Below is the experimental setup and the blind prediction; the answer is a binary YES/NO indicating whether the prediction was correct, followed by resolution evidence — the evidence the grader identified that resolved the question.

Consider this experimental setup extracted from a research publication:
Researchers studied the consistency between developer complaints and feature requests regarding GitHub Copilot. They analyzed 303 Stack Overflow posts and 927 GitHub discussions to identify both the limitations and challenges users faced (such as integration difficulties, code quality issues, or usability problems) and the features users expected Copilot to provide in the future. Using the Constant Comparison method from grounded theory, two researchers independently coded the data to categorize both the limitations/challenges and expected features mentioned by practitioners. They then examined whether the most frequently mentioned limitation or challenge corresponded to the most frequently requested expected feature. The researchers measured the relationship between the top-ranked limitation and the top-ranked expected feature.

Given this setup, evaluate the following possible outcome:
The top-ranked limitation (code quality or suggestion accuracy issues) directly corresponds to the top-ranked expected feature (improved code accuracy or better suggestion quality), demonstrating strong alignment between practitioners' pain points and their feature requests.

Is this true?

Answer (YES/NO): NO